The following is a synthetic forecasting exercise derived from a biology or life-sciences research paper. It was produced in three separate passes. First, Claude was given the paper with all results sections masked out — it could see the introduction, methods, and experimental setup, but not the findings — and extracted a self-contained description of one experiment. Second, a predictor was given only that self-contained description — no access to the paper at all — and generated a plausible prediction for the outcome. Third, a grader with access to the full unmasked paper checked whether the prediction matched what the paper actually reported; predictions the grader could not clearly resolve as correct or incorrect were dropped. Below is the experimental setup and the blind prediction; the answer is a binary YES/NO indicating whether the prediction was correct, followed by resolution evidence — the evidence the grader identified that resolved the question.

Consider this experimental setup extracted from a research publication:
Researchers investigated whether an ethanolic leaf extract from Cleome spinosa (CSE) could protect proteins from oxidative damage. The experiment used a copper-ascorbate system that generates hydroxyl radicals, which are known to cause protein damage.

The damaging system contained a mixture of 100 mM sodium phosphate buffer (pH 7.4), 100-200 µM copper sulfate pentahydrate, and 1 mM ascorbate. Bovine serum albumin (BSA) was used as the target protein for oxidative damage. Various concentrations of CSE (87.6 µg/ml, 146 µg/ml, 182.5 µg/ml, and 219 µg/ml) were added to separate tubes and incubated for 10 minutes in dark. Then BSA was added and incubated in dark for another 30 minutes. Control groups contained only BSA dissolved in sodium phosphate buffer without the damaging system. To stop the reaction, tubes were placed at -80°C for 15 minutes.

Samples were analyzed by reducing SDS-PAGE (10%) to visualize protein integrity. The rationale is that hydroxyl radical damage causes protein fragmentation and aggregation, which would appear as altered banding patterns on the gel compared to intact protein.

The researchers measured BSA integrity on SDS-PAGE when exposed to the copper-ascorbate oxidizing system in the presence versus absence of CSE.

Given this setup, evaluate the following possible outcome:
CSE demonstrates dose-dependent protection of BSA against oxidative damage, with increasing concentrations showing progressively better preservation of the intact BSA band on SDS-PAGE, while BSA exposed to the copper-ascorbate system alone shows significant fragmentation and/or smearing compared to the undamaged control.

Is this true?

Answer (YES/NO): NO